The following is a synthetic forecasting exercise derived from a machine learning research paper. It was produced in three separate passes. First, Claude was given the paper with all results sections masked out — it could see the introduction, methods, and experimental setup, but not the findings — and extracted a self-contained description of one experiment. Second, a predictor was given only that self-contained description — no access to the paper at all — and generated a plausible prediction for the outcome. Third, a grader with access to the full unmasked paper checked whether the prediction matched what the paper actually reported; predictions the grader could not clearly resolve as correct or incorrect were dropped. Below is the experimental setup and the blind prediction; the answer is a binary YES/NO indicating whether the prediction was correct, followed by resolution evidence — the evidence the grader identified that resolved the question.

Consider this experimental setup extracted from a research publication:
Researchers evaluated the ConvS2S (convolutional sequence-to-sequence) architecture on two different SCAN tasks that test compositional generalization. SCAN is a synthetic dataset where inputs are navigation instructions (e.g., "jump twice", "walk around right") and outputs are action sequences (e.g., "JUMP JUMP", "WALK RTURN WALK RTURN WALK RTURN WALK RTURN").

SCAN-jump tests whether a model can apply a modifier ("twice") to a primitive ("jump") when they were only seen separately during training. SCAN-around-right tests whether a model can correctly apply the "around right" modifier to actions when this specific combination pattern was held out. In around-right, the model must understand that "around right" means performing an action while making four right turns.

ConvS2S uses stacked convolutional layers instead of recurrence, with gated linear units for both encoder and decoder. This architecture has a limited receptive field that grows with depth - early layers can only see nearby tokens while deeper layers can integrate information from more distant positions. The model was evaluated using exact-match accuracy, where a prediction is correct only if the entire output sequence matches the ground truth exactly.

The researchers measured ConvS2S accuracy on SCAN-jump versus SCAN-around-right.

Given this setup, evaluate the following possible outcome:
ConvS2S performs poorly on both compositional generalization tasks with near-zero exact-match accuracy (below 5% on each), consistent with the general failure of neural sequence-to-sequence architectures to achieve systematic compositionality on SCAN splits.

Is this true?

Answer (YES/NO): NO